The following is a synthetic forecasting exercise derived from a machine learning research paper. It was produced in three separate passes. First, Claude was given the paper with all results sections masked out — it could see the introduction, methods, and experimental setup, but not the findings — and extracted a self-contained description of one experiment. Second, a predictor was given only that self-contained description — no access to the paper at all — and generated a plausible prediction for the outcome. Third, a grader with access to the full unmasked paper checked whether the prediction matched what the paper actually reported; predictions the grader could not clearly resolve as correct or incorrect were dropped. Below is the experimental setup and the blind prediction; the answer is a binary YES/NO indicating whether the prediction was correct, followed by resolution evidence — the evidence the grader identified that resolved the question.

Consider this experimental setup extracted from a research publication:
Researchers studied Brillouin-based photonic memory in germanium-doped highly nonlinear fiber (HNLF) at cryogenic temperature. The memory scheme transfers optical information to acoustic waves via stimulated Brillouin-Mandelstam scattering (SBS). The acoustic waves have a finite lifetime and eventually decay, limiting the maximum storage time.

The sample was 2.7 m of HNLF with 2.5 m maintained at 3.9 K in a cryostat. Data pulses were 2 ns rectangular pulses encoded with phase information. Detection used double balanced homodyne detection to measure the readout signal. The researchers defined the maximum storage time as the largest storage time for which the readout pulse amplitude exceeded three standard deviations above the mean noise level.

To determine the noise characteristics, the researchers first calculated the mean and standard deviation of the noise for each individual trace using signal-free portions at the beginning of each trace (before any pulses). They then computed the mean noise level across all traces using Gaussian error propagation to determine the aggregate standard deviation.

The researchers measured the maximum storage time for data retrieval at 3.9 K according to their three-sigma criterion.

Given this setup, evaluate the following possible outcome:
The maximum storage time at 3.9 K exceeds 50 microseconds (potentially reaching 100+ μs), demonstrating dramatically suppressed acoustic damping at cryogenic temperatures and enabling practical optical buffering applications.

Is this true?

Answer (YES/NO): NO